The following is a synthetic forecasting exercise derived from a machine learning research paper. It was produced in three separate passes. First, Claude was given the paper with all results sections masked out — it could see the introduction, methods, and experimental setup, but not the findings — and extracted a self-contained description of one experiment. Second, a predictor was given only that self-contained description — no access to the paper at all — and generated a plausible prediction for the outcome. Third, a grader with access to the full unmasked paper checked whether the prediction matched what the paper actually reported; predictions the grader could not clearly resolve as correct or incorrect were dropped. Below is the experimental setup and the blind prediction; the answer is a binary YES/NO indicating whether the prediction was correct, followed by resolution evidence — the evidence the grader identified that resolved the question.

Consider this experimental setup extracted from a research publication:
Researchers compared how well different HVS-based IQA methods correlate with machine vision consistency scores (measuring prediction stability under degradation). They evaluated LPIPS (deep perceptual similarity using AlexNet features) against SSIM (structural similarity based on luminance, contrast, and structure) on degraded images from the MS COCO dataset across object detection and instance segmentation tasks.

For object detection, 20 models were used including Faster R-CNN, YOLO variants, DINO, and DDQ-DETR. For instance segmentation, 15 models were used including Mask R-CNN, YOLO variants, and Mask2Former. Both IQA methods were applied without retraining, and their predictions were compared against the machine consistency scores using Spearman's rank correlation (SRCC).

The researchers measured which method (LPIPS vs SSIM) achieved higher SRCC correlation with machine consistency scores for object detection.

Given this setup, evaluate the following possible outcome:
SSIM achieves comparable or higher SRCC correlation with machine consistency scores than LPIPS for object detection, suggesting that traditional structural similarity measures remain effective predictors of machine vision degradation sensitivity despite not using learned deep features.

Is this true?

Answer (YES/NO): NO